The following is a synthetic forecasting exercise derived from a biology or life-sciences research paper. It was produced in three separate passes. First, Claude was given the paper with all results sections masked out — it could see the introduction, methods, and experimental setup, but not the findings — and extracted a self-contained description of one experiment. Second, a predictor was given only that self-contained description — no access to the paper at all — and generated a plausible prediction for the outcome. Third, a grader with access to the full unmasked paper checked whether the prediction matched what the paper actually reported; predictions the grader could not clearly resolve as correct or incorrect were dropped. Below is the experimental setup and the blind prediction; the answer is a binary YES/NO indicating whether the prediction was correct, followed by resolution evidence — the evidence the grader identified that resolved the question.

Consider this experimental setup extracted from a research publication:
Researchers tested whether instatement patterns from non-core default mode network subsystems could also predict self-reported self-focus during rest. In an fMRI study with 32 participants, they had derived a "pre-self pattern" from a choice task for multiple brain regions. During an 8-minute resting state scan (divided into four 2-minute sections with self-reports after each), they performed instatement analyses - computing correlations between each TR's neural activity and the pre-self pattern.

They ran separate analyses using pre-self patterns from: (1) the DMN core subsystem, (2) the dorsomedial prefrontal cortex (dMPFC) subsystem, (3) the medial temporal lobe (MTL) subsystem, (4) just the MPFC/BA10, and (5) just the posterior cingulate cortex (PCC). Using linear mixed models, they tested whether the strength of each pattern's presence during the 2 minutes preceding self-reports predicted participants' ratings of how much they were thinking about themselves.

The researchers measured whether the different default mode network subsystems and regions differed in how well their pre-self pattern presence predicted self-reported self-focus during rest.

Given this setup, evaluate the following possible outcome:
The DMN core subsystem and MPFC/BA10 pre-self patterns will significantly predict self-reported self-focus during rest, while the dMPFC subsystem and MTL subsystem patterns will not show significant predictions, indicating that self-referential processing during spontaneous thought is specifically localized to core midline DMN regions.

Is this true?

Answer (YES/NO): NO